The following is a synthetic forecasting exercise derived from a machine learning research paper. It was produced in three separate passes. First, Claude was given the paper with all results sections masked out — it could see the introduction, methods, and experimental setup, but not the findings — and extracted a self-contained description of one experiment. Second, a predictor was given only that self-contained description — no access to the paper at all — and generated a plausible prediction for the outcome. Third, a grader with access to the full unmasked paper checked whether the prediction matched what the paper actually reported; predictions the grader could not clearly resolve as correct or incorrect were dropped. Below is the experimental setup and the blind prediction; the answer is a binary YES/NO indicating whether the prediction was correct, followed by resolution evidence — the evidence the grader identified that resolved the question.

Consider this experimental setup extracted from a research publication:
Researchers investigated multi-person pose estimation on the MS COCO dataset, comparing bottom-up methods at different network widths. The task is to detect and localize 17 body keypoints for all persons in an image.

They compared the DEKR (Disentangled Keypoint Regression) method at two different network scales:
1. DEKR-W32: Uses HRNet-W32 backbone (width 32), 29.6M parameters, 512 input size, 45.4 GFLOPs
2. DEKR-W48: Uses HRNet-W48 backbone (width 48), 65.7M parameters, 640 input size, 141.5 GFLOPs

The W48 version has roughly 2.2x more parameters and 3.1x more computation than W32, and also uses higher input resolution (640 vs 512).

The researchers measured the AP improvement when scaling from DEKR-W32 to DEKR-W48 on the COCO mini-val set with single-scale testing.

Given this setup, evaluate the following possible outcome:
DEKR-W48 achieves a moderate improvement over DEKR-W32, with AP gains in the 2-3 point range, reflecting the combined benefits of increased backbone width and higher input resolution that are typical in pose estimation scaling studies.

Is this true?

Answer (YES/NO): YES